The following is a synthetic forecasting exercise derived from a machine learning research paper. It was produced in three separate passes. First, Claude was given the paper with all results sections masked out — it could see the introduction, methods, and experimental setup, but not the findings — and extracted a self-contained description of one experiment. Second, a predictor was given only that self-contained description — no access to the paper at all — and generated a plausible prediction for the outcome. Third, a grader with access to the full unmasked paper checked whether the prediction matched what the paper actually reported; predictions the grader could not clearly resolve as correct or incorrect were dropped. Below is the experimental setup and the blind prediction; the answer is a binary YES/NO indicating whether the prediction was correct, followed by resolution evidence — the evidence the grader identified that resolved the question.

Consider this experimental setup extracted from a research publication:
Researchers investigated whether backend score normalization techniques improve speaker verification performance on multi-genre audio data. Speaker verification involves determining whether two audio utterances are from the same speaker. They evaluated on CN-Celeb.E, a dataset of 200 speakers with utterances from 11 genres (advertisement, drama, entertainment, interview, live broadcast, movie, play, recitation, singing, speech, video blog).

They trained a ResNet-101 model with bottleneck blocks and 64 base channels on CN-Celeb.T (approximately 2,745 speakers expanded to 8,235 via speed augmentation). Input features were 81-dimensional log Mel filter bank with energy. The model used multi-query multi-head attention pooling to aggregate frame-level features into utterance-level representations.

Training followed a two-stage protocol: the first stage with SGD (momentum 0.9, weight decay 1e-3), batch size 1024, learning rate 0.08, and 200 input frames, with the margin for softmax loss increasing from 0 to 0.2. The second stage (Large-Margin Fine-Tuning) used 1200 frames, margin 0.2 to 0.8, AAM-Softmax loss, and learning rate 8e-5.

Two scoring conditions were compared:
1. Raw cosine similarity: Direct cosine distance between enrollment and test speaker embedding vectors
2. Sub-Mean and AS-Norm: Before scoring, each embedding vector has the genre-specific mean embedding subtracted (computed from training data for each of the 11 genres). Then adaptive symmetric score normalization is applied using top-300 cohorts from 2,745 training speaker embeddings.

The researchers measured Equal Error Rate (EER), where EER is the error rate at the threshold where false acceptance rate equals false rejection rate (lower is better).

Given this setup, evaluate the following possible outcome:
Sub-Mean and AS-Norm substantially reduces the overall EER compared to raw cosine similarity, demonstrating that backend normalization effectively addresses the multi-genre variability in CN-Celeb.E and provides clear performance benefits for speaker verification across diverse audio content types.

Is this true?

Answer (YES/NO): NO